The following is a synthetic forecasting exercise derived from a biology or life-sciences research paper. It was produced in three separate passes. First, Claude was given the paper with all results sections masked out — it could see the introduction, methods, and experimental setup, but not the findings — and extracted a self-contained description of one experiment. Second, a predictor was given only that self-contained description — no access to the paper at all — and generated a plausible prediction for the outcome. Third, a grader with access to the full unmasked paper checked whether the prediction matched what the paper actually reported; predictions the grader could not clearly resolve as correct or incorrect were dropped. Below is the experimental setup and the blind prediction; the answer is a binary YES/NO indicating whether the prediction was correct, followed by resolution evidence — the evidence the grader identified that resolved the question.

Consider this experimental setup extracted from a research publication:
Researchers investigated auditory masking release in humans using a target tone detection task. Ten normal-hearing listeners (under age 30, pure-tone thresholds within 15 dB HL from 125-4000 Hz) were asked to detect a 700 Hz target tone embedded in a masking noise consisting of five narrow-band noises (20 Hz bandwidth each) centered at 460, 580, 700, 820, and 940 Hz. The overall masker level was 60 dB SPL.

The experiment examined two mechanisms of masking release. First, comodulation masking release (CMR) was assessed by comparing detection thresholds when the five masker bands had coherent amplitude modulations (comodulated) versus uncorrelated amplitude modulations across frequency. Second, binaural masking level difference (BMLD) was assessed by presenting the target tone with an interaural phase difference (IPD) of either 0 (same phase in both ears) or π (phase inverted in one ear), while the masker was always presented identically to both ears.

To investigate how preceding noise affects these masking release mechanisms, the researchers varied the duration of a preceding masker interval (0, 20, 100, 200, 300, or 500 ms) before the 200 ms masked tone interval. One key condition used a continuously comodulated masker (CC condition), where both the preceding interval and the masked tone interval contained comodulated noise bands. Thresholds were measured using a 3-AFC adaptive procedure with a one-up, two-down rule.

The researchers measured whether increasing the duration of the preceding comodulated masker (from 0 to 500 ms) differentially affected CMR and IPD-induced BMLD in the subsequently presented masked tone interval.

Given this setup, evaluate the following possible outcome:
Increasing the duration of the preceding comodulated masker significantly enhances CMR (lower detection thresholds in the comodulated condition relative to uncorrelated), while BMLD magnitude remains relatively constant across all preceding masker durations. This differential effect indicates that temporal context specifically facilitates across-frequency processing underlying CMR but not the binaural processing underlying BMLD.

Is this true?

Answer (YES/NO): NO